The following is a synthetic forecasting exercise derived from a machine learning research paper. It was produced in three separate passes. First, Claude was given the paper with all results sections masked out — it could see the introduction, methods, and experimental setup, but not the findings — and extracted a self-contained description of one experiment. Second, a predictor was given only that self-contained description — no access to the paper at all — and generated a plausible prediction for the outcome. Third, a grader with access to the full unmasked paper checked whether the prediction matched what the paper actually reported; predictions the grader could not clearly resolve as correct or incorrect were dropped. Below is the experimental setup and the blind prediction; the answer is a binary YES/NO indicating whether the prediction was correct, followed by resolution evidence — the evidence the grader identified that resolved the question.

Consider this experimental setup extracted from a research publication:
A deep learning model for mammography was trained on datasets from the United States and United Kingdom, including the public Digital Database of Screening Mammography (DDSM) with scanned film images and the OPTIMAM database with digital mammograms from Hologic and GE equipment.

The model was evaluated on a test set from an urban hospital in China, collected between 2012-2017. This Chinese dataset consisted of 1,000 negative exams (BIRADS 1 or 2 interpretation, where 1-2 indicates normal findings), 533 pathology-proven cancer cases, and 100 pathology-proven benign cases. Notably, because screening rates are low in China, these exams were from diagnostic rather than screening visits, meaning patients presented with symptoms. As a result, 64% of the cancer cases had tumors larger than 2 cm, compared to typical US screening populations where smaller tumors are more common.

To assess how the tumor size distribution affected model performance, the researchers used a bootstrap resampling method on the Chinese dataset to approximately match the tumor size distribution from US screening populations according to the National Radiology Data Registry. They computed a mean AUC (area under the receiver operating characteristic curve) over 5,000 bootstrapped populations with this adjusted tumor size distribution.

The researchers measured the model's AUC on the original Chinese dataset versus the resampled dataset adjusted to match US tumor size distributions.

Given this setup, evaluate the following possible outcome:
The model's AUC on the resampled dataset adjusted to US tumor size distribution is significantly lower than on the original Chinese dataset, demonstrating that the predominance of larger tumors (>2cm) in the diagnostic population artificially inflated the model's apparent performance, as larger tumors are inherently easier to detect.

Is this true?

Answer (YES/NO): NO